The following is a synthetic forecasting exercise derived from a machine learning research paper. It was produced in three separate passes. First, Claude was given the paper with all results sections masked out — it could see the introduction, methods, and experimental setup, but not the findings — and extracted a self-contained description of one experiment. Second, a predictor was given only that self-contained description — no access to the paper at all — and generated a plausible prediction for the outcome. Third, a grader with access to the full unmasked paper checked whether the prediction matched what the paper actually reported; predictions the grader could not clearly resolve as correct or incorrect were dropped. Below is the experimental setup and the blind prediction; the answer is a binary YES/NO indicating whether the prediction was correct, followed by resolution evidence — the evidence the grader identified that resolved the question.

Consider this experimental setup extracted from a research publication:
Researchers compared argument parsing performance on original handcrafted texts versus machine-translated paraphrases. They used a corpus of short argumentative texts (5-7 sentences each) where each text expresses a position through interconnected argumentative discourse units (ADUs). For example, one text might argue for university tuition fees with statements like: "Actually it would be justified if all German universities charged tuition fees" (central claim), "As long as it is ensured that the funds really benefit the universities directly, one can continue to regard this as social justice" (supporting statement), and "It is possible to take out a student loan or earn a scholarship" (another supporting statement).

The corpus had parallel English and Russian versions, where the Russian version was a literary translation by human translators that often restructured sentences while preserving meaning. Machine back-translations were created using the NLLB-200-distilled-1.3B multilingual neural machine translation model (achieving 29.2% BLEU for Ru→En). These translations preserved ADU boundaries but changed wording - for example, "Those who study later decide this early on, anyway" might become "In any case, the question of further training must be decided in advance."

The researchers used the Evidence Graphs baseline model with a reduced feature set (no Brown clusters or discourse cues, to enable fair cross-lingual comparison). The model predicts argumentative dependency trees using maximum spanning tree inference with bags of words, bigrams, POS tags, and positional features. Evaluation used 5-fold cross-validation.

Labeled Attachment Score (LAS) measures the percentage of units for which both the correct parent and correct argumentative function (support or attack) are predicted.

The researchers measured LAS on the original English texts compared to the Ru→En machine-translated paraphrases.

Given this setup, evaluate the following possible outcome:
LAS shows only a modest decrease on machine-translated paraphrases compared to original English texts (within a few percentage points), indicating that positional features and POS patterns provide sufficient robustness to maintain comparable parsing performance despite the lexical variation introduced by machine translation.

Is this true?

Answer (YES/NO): NO